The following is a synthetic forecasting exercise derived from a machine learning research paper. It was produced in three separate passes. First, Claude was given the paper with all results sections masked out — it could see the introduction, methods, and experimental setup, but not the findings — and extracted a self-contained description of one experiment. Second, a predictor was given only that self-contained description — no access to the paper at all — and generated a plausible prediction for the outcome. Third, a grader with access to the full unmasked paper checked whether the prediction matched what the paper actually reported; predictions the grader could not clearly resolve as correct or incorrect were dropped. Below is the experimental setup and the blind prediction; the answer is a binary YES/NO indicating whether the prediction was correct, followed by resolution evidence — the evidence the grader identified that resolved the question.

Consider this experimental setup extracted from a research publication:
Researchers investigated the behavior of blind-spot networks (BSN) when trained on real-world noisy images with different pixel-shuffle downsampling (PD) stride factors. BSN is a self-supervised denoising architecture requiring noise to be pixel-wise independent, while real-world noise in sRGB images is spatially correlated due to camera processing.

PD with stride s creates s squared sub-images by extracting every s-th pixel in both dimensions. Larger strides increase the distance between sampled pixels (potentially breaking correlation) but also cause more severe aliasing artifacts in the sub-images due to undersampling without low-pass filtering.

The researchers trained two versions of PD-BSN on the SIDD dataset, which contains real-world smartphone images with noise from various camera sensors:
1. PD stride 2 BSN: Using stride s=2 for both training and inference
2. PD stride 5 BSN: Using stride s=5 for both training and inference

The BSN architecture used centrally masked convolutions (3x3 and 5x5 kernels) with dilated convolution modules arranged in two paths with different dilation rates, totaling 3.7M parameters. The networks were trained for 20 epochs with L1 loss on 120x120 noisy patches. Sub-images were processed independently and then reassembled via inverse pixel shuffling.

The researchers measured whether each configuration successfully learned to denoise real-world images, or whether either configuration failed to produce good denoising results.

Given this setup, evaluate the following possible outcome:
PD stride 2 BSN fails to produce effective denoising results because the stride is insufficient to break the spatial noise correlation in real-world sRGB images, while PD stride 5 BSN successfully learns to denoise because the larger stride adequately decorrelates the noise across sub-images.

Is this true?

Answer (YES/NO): NO